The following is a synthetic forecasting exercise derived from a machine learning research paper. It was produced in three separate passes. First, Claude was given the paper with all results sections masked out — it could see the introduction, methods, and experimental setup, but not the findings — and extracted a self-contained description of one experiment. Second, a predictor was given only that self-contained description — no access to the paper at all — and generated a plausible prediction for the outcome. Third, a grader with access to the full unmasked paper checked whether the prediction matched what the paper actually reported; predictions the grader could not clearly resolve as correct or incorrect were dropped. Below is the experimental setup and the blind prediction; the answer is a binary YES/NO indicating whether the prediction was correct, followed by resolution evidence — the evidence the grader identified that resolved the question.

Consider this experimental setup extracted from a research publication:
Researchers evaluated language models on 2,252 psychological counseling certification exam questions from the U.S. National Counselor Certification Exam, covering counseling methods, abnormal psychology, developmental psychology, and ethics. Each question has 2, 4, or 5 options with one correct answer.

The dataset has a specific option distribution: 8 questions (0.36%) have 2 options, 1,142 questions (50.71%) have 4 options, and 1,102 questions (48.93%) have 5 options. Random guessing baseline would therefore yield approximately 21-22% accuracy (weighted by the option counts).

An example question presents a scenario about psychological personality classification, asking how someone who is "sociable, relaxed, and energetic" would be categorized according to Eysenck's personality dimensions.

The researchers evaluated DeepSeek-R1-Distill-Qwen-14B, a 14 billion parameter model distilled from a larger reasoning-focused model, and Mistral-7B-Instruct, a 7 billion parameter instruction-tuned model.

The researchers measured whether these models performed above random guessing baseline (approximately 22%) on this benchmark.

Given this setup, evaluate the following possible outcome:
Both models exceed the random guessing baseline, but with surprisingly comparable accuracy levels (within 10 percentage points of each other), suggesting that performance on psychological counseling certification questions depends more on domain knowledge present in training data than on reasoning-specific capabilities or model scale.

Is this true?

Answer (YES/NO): NO